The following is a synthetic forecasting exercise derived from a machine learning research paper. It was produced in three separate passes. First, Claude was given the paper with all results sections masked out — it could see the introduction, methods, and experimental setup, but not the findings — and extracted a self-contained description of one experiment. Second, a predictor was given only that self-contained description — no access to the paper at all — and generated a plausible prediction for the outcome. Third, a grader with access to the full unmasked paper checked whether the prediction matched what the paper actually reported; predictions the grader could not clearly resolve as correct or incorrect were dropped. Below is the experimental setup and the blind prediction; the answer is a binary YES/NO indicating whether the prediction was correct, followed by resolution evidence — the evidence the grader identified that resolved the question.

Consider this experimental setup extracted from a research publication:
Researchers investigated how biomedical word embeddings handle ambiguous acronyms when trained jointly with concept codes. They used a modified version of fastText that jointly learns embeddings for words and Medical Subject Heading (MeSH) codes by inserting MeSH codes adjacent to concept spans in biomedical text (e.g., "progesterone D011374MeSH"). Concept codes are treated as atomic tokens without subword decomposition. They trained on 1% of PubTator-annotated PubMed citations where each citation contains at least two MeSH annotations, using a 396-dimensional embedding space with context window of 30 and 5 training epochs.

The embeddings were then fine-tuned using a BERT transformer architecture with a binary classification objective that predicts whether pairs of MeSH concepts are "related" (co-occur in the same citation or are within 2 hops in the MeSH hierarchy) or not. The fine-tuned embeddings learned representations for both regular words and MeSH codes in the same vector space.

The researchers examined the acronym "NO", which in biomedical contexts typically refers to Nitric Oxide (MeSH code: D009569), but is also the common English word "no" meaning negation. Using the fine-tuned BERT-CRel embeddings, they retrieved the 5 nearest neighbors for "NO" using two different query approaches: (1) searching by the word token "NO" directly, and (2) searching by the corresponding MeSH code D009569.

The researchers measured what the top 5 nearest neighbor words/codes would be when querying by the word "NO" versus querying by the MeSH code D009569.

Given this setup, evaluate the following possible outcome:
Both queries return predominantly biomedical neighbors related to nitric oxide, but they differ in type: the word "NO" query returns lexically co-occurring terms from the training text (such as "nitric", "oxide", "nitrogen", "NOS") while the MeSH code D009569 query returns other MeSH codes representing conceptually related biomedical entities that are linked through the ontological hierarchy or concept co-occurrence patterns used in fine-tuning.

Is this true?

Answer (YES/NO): NO